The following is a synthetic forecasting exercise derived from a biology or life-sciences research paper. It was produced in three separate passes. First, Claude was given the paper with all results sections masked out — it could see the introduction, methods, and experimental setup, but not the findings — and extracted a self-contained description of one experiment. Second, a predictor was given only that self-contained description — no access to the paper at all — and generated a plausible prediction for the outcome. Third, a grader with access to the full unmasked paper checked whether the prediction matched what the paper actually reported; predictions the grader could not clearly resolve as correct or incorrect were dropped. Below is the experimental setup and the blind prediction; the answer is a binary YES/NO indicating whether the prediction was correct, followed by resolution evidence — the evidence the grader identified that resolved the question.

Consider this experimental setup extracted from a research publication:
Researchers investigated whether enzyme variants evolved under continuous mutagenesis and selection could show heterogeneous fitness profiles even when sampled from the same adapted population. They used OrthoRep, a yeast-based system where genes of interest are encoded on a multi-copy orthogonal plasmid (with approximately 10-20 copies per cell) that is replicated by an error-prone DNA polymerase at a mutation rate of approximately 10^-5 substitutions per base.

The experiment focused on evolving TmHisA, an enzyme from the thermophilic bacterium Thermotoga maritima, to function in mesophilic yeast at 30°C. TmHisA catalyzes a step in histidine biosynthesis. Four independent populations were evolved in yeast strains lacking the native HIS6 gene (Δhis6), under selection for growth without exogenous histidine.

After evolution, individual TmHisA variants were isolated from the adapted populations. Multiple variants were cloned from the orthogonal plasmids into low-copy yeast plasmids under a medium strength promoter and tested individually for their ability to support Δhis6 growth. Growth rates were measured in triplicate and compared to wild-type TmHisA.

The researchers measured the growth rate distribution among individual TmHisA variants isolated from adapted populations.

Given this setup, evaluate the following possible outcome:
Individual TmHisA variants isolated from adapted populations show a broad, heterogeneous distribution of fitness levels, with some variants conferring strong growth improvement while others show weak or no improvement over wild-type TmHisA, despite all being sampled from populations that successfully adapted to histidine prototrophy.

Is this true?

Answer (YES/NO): YES